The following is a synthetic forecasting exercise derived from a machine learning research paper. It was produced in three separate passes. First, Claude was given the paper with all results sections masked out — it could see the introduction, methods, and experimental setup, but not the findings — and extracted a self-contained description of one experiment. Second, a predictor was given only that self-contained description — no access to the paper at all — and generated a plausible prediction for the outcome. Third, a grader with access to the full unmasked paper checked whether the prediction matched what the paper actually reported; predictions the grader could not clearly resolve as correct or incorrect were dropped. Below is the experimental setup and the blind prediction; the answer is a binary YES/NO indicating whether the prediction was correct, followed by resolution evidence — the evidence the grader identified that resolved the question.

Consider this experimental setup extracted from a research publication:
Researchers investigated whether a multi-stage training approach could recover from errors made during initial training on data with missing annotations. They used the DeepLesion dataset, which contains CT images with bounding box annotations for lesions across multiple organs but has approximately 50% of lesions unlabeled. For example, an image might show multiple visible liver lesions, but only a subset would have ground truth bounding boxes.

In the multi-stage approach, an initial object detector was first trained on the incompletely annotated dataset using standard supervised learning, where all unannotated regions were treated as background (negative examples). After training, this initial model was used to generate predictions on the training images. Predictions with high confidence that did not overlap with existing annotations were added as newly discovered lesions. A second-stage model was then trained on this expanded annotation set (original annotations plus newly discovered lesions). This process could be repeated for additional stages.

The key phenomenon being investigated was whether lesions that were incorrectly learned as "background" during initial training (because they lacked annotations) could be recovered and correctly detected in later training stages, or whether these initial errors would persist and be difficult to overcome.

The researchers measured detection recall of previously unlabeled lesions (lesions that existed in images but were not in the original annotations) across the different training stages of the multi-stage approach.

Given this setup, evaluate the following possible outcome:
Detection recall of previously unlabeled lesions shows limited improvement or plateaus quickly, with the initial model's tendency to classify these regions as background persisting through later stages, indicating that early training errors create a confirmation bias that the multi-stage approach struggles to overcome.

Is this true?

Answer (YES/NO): YES